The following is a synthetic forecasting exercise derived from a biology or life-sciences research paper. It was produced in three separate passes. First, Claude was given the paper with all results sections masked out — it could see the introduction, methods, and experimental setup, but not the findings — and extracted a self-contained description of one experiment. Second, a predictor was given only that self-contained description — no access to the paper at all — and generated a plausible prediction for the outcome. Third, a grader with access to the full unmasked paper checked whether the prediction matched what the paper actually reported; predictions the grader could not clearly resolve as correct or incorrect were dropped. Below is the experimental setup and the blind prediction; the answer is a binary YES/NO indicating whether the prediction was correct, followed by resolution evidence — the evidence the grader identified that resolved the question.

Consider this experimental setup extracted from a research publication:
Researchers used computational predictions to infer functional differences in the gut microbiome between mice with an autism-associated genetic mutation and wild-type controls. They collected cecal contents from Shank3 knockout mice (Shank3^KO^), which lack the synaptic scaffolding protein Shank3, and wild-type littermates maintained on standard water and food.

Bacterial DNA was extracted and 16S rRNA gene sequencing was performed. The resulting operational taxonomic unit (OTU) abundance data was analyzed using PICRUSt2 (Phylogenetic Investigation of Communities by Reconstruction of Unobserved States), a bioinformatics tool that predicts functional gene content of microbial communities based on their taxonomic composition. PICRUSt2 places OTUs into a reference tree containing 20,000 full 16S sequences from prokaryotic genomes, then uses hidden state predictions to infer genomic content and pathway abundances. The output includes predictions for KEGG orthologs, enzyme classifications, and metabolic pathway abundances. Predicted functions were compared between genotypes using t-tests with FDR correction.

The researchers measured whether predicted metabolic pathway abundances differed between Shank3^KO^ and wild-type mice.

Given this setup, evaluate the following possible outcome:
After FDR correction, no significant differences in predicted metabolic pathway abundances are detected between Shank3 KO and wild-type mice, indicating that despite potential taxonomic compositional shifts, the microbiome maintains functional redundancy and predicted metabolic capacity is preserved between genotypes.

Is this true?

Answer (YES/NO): NO